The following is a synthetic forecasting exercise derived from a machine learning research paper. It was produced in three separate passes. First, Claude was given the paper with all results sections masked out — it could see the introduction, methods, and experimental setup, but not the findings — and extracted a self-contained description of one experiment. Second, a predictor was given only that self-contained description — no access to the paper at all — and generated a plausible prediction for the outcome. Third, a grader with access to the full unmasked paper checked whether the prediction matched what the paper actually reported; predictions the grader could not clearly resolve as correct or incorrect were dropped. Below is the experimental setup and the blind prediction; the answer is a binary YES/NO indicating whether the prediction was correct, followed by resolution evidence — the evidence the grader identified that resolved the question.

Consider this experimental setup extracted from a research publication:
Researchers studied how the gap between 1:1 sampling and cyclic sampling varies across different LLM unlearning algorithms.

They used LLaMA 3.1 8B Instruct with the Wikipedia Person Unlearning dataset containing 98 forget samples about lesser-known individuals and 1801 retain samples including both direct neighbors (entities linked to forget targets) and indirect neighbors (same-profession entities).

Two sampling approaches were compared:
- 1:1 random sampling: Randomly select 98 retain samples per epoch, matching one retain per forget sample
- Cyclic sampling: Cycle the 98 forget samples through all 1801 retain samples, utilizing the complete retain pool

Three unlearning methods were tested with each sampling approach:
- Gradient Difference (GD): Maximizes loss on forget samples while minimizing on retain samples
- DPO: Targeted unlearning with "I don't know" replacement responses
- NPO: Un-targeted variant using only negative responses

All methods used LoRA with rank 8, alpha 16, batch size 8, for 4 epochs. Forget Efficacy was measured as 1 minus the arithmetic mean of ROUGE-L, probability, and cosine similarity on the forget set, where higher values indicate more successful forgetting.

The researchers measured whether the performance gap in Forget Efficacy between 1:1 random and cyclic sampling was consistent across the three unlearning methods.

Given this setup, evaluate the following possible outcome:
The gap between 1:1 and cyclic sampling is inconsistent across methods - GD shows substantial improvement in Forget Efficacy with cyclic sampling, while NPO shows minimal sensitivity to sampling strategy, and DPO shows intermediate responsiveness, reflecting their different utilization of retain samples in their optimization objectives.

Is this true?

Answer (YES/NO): NO